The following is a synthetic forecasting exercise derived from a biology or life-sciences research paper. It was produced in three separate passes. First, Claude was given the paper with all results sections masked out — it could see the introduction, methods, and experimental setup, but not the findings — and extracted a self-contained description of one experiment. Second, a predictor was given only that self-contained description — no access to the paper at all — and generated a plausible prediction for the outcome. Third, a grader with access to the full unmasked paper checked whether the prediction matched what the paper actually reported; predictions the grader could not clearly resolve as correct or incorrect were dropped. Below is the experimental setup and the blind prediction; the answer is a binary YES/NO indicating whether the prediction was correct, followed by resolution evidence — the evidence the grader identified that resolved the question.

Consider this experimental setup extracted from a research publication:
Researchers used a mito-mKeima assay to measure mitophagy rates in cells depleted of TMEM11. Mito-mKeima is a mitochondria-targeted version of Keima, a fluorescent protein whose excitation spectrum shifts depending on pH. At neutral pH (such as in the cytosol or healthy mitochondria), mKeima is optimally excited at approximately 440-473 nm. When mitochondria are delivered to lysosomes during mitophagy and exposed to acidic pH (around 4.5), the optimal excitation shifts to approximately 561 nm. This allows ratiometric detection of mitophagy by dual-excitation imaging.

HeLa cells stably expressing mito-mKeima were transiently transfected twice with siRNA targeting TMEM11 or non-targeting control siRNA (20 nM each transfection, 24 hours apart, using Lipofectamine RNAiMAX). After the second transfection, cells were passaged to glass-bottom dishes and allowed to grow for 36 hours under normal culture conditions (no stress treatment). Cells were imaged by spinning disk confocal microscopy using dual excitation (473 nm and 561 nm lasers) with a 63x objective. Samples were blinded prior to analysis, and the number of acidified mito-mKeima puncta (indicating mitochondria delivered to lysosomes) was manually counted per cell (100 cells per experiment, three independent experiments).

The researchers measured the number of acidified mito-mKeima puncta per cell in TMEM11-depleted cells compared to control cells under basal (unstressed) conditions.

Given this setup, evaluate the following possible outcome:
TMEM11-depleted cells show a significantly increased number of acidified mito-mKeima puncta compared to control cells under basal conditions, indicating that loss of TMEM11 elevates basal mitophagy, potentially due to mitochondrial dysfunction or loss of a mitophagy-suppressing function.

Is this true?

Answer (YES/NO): YES